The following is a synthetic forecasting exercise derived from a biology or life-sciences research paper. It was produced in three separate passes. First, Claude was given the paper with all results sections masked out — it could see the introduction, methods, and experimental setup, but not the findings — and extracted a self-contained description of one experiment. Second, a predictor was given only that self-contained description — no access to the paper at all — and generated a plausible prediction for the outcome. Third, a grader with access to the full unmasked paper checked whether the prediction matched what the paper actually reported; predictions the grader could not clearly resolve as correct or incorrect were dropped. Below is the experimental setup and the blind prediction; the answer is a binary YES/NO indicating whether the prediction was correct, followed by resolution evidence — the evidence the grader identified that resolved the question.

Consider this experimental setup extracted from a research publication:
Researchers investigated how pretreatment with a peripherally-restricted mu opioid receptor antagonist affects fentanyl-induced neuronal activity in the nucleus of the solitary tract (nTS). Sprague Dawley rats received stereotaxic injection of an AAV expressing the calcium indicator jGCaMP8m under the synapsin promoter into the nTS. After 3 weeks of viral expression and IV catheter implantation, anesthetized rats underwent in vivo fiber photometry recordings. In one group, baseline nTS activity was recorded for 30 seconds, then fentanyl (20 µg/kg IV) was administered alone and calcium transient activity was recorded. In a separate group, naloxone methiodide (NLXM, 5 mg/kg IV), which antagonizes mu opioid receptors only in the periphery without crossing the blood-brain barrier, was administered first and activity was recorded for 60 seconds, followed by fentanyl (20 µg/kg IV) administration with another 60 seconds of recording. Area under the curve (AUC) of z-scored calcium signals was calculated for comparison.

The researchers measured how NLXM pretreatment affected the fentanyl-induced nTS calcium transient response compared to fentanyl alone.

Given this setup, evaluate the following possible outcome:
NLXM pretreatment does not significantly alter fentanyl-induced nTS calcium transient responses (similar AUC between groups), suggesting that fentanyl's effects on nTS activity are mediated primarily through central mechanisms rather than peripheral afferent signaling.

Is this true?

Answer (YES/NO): NO